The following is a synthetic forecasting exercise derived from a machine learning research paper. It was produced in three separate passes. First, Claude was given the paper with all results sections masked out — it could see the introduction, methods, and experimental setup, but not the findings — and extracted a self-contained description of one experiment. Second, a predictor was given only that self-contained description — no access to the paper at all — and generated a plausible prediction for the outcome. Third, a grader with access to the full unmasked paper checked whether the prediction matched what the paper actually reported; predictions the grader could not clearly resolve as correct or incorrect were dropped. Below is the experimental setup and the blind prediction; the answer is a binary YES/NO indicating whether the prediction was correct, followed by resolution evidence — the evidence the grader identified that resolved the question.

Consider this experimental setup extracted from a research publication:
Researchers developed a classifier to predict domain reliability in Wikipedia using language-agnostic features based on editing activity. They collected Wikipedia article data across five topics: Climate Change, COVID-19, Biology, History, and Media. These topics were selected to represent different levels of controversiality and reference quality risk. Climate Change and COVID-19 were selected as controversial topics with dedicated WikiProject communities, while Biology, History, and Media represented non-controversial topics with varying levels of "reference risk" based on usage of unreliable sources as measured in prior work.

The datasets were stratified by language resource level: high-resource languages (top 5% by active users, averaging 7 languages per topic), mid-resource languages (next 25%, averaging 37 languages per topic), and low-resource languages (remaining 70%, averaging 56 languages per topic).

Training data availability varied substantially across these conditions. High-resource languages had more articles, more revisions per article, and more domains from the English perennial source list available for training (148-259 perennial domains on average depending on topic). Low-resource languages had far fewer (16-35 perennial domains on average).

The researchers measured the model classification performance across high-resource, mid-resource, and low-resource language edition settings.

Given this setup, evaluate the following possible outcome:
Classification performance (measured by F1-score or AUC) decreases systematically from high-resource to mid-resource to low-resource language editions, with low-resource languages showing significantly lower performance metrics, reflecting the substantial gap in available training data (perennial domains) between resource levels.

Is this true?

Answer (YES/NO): YES